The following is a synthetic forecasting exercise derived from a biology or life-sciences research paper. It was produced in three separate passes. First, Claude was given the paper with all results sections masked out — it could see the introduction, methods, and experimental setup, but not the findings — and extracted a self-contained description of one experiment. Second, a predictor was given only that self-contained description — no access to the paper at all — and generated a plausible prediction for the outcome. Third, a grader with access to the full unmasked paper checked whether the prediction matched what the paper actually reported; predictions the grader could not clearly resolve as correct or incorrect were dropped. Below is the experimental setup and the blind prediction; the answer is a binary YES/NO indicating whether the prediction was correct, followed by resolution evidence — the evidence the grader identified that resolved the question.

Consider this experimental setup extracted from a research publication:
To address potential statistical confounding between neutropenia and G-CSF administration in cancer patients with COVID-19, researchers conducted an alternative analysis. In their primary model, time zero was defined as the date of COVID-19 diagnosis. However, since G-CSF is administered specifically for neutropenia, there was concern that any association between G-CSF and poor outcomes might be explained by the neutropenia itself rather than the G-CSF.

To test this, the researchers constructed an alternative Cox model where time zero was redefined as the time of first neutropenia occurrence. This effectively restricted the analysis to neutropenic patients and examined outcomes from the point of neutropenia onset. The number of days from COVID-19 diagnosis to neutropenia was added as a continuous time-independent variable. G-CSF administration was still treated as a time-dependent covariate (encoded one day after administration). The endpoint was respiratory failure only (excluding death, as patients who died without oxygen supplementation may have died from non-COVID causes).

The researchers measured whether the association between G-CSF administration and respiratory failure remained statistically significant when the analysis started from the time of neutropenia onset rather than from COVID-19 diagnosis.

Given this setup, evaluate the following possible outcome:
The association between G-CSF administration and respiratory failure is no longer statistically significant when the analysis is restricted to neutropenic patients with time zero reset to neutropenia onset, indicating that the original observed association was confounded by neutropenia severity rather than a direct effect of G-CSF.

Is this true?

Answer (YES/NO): NO